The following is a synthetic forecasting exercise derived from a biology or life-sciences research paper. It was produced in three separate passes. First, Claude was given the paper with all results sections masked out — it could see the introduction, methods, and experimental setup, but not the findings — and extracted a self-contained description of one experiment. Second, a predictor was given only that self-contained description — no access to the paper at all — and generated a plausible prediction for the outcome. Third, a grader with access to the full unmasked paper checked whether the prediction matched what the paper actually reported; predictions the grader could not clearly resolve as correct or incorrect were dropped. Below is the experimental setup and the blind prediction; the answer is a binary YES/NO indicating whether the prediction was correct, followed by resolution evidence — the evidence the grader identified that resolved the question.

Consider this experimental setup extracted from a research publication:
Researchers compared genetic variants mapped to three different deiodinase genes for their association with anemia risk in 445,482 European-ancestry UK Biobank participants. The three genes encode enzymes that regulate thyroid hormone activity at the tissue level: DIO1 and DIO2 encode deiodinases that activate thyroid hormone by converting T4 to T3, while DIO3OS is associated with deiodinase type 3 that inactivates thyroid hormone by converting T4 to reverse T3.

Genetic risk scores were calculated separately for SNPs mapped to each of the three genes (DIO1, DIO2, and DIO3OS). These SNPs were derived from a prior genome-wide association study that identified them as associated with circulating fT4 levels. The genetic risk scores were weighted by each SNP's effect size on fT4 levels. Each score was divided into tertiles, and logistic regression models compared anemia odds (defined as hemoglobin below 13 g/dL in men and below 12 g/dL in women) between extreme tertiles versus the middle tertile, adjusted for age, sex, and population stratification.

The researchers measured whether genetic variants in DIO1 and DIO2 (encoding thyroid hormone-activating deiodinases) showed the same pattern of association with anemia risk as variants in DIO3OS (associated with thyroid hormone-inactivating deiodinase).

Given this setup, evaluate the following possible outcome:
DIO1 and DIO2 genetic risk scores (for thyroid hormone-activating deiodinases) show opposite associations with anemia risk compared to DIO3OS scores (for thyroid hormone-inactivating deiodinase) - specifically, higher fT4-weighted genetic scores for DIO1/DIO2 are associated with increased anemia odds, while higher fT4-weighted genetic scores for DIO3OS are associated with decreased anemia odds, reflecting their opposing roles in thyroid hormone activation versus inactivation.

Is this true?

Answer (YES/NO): NO